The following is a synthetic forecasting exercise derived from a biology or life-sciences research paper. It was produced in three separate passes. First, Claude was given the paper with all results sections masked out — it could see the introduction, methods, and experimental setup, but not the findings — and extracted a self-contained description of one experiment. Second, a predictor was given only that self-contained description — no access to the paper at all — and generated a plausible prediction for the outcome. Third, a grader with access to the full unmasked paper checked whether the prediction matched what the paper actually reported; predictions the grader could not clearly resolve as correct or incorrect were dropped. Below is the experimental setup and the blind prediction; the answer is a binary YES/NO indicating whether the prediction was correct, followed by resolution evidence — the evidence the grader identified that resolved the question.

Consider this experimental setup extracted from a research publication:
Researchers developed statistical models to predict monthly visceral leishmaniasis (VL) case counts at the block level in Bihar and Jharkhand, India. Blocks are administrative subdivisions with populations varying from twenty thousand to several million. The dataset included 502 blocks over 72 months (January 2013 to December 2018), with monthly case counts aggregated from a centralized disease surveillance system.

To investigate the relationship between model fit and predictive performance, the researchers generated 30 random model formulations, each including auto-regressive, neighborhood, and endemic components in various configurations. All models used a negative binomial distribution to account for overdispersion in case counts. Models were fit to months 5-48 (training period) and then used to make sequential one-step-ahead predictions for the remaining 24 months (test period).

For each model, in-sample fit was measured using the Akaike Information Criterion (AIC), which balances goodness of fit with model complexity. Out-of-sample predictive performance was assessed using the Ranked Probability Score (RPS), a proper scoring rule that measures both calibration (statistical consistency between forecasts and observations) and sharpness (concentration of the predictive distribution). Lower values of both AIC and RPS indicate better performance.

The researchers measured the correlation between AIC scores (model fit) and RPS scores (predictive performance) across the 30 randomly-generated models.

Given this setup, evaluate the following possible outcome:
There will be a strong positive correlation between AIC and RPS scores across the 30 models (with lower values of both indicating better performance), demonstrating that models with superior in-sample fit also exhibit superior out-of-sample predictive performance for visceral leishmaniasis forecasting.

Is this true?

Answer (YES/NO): YES